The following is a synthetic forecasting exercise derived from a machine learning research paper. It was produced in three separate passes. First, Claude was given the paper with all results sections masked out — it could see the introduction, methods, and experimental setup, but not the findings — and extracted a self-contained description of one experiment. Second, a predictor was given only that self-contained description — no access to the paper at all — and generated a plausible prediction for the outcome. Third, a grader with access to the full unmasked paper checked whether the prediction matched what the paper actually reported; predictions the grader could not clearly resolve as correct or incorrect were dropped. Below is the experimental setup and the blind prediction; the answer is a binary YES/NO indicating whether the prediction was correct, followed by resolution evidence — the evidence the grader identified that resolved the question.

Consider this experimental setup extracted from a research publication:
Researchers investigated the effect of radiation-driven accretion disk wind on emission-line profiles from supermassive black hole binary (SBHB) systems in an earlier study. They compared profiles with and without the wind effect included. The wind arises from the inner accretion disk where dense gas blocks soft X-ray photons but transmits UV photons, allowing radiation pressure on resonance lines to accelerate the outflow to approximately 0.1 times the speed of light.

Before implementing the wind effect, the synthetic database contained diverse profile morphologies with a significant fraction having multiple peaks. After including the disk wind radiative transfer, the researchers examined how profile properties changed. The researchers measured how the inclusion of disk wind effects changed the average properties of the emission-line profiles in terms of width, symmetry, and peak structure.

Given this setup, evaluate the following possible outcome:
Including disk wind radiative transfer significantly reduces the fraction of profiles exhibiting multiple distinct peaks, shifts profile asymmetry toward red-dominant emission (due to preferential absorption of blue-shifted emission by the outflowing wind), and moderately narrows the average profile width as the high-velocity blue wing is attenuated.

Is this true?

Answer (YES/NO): NO